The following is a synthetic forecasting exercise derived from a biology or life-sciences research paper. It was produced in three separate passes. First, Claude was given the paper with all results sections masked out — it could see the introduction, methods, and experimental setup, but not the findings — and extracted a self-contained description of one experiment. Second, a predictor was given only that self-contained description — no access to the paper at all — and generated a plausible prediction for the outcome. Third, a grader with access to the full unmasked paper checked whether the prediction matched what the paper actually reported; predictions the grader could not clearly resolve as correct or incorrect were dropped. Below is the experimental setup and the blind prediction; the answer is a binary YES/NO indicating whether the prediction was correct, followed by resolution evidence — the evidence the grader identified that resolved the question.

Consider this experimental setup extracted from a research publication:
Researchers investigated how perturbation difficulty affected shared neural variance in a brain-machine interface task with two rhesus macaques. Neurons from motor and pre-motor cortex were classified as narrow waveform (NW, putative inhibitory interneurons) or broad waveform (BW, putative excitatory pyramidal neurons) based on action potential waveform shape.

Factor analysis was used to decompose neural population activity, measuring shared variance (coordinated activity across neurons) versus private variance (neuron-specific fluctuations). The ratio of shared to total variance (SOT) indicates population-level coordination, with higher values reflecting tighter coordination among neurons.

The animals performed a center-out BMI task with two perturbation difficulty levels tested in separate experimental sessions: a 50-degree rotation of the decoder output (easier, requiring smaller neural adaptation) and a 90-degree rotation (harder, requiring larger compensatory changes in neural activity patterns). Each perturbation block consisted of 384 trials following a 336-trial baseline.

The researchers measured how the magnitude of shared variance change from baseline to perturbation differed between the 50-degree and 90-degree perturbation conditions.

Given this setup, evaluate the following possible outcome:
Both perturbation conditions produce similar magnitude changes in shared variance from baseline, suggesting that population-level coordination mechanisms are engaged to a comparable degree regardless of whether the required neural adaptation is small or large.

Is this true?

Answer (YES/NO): NO